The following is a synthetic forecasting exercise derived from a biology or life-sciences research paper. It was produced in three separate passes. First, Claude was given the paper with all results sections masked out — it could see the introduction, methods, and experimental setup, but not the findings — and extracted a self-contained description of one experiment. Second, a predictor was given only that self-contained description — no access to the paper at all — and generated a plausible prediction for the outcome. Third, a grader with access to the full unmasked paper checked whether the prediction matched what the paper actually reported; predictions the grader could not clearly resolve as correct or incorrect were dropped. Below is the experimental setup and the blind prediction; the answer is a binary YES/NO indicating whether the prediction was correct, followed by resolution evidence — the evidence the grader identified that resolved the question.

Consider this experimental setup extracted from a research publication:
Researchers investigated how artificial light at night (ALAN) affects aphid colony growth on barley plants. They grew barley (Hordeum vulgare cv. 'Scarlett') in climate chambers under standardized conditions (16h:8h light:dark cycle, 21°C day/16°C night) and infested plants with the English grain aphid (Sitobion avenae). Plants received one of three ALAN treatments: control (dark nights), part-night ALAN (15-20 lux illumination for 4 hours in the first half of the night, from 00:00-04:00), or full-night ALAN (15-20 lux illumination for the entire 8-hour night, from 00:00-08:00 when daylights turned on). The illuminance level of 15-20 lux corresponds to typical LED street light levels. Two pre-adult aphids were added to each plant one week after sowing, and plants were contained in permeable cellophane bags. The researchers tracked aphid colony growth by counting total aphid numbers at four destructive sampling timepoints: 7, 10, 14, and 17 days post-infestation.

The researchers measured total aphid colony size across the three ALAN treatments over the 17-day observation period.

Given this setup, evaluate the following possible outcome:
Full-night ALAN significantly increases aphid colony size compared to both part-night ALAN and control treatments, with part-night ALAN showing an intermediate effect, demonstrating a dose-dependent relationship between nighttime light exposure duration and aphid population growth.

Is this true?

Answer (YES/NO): NO